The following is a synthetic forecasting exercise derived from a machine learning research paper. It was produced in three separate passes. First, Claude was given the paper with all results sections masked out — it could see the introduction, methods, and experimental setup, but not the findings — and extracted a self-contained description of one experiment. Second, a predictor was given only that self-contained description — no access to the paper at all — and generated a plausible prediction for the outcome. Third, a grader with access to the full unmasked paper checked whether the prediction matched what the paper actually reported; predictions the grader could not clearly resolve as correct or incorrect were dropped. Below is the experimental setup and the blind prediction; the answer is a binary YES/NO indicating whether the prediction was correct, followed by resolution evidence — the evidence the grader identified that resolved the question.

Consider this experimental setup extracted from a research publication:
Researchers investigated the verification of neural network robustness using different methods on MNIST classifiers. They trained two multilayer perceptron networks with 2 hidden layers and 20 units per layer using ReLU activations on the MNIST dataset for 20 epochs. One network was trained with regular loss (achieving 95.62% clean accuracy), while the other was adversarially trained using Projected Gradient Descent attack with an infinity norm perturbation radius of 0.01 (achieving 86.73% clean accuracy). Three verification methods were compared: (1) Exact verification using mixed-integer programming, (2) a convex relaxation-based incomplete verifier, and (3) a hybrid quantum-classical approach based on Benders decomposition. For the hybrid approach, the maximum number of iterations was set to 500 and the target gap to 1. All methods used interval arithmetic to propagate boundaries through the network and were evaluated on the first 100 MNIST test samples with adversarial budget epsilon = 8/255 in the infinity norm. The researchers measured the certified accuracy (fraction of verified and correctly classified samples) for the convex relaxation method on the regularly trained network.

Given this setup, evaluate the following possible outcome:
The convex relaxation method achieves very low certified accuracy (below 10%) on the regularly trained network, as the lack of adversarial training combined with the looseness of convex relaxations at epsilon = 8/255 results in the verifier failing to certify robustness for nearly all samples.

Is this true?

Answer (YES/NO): NO